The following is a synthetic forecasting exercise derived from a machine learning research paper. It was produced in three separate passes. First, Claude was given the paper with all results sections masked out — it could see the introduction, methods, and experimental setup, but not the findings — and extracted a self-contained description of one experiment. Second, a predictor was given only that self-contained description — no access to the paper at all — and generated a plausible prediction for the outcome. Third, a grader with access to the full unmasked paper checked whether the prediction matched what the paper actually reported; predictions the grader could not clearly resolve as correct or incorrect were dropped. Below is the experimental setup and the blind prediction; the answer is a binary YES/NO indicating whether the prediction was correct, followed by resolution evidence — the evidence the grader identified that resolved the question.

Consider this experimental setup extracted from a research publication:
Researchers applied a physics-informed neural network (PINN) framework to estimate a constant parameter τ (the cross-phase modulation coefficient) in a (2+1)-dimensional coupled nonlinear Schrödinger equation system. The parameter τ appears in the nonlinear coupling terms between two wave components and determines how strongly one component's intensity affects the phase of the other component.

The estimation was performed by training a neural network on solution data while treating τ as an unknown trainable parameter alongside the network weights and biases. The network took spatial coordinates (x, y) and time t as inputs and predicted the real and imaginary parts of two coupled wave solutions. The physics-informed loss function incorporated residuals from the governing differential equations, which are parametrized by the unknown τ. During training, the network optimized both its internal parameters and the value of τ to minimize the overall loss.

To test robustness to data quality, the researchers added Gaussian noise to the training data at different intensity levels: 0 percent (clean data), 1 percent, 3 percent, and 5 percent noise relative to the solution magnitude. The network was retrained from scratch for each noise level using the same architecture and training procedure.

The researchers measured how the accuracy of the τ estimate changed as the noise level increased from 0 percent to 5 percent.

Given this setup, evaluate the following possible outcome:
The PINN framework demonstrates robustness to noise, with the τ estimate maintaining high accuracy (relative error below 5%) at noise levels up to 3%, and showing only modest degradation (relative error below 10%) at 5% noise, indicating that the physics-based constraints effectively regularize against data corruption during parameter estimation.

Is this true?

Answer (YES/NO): YES